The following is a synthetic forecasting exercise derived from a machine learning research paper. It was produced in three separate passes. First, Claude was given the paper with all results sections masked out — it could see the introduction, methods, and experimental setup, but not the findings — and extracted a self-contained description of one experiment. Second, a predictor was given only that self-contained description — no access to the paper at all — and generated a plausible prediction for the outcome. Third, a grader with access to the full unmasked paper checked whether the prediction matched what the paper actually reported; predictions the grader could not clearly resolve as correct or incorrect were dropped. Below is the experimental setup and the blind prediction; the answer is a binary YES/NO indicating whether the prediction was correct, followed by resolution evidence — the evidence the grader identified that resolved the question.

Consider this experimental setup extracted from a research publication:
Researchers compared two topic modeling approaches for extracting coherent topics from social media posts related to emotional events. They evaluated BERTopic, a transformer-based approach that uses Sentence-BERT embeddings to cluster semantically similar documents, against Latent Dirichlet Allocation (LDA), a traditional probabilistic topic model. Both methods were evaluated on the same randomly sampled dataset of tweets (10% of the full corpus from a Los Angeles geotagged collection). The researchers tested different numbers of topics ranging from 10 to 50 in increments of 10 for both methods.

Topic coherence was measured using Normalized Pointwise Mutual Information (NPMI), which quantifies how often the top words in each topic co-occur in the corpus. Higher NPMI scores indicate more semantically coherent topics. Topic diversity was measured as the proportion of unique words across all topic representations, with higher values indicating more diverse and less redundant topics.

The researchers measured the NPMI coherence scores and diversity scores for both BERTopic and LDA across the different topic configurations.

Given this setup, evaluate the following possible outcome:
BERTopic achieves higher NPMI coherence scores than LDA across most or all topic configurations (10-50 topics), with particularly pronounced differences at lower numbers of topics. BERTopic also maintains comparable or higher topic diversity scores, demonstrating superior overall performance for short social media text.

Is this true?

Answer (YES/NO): NO